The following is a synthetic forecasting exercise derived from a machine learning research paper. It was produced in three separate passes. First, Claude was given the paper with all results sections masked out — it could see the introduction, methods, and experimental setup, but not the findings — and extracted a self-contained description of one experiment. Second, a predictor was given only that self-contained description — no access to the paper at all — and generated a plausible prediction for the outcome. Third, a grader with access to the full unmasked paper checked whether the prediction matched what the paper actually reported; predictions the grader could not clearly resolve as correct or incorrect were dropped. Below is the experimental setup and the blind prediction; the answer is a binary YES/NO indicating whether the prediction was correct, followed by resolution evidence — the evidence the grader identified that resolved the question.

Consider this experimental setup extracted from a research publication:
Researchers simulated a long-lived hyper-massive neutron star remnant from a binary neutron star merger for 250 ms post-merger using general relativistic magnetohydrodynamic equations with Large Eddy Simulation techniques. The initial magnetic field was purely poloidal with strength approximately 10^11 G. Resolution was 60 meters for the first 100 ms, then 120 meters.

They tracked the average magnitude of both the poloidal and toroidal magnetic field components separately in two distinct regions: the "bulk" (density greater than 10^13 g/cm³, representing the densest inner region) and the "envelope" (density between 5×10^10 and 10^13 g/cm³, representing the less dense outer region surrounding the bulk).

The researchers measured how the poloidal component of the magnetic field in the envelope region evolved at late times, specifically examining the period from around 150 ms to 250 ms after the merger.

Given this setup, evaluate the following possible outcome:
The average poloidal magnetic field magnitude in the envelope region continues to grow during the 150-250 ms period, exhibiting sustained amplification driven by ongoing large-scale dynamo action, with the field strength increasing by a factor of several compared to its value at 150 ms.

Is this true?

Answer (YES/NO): YES